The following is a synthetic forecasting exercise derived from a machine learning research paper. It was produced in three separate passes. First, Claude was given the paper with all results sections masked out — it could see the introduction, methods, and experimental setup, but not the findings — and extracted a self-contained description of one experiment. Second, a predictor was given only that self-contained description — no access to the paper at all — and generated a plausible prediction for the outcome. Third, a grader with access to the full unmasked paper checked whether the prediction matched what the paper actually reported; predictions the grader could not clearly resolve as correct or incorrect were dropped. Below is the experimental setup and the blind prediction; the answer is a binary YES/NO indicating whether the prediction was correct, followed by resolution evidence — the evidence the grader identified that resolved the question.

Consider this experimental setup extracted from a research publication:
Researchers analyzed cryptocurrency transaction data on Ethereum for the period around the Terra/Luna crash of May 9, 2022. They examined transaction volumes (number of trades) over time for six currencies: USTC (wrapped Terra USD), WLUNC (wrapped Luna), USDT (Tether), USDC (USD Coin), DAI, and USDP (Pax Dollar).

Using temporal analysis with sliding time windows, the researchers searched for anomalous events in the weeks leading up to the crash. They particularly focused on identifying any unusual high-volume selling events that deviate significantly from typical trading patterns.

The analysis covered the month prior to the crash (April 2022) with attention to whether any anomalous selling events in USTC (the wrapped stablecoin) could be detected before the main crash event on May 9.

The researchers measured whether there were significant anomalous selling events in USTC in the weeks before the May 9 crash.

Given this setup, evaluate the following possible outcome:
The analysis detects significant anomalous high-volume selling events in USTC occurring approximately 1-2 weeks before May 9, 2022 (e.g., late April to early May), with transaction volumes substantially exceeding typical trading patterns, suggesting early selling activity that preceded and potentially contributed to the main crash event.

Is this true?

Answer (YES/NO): NO